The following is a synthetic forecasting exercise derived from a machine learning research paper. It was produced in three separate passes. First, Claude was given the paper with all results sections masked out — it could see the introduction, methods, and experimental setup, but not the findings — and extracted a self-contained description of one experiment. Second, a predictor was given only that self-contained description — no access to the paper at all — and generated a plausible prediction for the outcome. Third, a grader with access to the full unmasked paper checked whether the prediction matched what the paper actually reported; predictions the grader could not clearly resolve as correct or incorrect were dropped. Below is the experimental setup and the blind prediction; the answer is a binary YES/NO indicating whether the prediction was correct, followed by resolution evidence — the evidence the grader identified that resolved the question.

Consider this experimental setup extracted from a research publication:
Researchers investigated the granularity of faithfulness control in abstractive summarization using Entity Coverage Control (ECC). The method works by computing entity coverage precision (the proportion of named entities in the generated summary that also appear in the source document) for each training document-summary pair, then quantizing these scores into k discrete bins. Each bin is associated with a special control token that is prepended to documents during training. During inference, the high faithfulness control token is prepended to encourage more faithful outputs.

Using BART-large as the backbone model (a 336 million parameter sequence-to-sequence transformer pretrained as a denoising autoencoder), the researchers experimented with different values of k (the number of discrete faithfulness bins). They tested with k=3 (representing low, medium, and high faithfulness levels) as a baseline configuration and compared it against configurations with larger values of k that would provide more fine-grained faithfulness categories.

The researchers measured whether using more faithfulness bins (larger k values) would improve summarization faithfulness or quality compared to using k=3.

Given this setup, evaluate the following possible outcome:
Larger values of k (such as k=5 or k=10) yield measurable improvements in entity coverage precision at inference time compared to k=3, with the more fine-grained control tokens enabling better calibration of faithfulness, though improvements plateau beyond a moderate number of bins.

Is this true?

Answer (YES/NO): NO